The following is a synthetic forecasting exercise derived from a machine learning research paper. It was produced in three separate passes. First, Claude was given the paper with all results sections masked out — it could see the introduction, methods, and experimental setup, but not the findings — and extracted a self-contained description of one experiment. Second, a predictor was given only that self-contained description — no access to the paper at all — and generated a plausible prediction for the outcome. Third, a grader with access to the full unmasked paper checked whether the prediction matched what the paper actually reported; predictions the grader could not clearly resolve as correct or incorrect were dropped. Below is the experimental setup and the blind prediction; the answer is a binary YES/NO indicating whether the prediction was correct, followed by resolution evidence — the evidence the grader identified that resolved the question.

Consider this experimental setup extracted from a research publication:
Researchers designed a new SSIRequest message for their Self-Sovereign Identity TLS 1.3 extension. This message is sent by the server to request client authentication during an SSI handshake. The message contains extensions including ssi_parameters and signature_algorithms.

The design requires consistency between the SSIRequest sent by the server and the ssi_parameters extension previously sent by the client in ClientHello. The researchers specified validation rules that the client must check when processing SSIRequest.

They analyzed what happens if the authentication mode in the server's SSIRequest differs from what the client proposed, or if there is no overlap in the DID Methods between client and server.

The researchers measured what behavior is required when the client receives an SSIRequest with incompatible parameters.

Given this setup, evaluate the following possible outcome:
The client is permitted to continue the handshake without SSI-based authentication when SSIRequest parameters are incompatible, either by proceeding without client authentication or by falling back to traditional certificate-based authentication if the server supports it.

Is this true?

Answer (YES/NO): NO